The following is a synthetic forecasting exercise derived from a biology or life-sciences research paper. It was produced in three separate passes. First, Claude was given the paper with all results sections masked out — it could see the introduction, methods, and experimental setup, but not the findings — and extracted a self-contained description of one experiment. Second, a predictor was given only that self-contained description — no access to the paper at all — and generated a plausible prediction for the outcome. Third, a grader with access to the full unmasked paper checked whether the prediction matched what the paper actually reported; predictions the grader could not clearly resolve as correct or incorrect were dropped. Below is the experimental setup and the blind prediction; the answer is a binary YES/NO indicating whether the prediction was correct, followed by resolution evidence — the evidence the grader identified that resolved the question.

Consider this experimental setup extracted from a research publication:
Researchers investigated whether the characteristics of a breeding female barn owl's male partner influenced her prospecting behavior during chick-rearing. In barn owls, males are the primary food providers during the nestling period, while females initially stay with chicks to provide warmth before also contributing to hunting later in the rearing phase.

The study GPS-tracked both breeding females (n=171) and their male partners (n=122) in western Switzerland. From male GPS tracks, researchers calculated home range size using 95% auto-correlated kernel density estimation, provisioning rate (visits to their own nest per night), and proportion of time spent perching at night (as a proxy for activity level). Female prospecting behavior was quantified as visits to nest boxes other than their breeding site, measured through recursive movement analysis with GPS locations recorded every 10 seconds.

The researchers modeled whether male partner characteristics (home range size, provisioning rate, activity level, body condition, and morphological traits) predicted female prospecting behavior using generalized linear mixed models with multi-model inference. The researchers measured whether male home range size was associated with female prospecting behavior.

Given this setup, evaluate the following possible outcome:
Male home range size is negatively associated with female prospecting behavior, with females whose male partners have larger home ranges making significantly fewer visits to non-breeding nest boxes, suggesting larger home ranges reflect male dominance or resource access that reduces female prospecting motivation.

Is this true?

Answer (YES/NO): YES